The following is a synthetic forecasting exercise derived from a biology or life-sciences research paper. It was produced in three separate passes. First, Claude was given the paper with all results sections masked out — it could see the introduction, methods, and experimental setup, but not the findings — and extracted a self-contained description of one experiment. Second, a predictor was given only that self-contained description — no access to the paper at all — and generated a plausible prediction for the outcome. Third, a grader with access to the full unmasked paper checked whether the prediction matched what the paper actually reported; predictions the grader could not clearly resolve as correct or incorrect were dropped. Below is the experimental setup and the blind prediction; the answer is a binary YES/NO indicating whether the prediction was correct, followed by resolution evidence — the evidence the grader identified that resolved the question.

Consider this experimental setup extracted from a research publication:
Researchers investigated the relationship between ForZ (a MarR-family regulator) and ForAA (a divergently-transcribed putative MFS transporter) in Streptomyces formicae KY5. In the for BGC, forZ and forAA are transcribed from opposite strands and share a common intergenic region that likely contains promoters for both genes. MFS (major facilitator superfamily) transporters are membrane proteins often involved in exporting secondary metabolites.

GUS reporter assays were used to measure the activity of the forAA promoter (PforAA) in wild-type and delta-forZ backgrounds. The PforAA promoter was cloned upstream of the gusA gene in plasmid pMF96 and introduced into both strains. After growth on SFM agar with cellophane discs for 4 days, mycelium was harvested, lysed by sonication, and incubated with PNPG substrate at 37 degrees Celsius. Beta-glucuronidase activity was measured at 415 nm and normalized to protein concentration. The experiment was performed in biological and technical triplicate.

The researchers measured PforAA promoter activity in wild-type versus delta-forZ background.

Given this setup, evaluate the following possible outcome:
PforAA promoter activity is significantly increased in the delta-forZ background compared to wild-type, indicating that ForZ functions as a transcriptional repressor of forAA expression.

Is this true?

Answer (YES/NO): NO